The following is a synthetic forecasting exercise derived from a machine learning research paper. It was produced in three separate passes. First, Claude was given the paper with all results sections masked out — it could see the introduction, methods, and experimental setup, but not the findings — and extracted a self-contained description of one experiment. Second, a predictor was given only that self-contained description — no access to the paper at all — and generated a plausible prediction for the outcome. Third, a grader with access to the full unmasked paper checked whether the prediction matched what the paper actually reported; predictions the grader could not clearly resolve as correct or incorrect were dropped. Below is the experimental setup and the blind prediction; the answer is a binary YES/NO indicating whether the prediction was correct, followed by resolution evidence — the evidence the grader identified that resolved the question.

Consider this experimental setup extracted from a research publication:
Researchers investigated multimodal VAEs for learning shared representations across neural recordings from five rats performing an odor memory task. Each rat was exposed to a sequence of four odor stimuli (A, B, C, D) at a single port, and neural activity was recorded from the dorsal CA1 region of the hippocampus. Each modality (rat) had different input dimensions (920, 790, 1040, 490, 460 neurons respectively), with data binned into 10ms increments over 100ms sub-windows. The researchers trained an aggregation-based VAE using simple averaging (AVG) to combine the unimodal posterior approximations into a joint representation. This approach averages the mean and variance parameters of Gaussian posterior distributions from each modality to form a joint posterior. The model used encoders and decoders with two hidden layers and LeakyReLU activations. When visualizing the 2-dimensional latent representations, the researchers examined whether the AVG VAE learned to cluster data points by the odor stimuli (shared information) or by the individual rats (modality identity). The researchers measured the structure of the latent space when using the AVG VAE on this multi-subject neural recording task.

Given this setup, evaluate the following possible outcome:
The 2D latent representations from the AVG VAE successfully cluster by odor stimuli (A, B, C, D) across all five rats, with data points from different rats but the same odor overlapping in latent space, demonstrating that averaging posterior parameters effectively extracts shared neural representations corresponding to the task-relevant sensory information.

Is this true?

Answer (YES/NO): NO